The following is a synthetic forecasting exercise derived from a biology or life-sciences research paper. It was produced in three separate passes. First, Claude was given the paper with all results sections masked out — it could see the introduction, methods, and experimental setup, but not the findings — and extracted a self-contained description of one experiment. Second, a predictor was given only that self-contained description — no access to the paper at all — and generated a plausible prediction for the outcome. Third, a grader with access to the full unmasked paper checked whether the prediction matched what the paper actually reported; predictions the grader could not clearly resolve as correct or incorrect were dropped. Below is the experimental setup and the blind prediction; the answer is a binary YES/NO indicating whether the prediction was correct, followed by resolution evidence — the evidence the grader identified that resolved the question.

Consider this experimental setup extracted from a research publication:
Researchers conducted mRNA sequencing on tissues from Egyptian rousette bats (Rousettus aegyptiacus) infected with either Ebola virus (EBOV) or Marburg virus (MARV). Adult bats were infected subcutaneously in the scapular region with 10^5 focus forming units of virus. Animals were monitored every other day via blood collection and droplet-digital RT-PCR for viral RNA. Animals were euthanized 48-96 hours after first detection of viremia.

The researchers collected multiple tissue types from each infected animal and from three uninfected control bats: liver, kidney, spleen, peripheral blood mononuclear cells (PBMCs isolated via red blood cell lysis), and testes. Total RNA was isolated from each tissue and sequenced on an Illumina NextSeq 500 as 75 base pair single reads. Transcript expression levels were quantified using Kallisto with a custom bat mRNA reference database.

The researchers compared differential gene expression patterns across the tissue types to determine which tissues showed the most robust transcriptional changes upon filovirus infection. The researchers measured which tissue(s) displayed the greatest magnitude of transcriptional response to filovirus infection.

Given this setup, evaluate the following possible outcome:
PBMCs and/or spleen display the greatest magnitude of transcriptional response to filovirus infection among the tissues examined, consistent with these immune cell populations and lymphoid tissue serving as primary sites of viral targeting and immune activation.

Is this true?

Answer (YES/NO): NO